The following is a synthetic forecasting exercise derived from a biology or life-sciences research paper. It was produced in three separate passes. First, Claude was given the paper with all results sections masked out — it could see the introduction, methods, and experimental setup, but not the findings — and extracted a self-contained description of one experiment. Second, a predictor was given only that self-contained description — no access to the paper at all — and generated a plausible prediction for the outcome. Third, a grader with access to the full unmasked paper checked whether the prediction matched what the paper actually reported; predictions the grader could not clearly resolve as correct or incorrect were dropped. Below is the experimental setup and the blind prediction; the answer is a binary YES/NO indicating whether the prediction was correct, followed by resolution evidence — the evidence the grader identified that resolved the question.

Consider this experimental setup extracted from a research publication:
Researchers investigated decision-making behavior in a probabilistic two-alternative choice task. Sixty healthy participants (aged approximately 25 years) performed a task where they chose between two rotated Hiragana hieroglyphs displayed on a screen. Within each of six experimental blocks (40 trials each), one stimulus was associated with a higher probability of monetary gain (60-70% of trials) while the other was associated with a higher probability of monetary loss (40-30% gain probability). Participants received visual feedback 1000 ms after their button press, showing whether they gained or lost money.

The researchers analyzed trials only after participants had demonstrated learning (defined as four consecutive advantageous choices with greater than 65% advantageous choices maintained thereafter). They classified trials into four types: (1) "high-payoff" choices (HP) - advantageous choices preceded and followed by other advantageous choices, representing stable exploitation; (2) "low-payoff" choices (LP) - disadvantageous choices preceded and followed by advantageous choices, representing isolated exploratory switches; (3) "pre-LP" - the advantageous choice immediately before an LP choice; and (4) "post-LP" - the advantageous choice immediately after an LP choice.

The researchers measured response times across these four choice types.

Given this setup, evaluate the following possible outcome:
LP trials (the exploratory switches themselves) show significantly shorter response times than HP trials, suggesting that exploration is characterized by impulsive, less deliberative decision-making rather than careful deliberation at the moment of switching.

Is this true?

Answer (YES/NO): NO